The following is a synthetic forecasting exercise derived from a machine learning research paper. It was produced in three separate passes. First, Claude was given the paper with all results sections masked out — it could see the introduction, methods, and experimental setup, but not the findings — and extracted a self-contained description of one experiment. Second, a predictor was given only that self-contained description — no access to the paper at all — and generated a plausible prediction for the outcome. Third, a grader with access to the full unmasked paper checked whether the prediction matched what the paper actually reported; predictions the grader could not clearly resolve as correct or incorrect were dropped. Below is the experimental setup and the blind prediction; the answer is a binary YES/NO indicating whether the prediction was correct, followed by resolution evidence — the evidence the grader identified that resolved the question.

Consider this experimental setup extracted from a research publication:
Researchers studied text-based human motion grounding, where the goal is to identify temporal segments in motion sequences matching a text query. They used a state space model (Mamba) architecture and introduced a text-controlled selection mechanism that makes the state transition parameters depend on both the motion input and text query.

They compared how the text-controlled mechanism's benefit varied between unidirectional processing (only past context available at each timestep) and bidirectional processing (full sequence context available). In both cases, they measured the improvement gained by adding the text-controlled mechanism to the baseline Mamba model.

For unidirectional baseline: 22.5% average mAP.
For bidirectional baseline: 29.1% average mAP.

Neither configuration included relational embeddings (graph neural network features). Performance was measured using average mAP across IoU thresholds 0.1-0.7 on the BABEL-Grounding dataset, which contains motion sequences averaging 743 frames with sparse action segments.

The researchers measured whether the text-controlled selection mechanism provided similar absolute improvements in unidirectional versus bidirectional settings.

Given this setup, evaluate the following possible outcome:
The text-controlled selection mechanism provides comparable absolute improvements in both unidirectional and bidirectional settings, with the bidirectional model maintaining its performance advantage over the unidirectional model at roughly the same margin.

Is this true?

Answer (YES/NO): NO